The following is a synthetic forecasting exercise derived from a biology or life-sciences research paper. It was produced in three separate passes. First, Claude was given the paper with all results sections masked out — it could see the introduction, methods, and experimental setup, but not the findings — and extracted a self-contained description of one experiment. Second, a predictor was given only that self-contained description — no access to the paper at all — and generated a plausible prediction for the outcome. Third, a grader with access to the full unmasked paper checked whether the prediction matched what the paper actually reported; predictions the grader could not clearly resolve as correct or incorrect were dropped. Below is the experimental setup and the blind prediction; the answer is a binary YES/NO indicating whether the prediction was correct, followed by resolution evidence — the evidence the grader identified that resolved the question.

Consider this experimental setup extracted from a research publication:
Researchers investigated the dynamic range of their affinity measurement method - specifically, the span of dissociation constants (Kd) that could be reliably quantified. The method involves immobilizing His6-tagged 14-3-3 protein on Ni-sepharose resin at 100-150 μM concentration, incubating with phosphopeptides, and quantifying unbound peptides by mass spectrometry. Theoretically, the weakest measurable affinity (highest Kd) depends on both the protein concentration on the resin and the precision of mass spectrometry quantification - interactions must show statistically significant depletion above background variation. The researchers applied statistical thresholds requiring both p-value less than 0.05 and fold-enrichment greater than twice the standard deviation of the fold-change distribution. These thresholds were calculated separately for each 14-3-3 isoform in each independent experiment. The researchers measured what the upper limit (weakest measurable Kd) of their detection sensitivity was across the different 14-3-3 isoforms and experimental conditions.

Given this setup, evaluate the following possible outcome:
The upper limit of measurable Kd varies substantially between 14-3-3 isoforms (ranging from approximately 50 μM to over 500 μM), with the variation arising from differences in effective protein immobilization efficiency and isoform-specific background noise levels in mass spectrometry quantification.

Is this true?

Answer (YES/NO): NO